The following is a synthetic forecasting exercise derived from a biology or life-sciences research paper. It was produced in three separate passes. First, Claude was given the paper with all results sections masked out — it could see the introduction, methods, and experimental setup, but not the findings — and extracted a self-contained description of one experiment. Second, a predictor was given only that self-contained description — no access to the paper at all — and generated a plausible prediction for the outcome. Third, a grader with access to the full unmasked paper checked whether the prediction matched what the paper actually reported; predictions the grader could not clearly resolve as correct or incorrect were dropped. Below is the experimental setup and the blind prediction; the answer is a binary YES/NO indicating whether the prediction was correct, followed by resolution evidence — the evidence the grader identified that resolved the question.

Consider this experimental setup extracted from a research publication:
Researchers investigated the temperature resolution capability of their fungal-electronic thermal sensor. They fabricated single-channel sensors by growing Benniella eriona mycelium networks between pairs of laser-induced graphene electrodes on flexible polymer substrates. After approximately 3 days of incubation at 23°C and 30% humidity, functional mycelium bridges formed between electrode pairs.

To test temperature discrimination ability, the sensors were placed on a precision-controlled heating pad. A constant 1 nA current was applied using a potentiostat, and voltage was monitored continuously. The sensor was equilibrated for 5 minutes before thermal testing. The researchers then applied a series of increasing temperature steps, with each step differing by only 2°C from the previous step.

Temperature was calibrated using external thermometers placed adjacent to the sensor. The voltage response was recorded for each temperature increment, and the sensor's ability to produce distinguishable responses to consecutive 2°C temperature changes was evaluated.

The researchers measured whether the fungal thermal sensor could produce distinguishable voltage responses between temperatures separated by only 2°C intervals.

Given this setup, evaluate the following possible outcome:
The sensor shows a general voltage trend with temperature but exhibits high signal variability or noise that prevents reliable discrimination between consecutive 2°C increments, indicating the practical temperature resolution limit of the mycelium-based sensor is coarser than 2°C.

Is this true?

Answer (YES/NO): NO